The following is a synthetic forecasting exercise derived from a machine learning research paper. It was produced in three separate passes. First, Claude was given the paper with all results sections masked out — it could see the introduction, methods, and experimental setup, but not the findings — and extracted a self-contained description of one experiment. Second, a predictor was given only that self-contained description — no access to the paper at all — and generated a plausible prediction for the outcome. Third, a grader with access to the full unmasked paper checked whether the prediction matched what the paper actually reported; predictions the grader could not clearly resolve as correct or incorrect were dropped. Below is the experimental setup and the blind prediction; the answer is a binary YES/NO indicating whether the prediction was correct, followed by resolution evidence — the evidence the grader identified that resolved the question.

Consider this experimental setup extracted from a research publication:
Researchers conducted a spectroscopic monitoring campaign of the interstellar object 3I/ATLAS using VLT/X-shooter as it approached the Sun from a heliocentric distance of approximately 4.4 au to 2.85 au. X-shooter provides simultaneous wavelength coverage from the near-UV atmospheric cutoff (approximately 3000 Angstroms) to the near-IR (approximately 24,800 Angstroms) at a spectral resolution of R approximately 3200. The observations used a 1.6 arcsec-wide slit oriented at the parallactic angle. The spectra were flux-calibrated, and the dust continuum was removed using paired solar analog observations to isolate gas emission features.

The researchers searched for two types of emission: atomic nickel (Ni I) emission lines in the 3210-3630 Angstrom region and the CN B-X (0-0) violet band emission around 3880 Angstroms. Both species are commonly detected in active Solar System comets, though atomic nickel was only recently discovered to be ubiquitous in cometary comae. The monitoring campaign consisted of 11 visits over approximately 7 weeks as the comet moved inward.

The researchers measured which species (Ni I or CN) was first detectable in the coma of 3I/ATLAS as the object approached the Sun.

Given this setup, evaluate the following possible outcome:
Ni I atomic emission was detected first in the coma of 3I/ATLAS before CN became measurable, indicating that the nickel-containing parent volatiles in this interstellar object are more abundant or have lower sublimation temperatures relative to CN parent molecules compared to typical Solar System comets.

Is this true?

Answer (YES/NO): YES